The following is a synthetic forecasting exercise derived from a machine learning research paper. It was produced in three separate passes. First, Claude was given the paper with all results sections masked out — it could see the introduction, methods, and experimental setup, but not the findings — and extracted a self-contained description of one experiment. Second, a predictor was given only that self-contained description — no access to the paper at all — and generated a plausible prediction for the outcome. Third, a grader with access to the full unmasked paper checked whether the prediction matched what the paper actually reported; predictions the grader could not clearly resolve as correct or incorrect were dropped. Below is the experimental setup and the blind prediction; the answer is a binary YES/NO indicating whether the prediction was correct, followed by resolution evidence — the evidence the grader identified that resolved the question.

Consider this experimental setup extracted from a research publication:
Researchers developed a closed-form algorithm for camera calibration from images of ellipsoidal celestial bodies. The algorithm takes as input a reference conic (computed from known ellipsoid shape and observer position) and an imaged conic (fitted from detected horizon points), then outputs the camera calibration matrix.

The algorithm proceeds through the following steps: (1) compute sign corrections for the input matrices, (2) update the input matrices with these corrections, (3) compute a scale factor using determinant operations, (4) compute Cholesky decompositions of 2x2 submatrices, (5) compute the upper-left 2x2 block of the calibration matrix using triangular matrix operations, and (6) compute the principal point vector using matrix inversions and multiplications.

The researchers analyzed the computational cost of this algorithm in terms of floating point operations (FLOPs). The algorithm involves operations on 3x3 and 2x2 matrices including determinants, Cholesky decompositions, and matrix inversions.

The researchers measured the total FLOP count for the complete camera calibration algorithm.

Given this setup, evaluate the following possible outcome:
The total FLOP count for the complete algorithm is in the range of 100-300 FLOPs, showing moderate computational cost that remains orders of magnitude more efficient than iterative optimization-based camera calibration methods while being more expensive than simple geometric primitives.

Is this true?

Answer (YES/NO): YES